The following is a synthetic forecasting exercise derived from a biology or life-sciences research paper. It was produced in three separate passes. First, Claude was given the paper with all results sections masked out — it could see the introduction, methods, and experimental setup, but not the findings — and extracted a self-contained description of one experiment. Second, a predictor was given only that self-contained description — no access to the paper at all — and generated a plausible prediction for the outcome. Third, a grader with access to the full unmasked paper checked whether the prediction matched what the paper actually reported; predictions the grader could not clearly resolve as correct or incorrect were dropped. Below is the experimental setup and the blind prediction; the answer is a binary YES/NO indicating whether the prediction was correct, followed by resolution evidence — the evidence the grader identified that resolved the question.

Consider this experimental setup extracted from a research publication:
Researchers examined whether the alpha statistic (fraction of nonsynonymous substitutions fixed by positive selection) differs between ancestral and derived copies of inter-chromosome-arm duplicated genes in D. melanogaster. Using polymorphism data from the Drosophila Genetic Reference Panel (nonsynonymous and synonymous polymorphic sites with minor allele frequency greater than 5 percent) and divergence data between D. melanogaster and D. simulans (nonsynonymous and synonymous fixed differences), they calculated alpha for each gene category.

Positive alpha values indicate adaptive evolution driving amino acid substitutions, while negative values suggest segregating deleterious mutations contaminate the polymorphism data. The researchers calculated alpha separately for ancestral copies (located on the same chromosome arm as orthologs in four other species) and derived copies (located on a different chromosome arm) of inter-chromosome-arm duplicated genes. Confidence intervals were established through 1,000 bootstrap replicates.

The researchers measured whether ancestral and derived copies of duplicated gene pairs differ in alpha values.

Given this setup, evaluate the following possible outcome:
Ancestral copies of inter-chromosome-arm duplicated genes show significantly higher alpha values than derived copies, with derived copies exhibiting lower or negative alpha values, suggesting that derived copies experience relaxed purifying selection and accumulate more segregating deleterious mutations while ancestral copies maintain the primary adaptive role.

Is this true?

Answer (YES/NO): NO